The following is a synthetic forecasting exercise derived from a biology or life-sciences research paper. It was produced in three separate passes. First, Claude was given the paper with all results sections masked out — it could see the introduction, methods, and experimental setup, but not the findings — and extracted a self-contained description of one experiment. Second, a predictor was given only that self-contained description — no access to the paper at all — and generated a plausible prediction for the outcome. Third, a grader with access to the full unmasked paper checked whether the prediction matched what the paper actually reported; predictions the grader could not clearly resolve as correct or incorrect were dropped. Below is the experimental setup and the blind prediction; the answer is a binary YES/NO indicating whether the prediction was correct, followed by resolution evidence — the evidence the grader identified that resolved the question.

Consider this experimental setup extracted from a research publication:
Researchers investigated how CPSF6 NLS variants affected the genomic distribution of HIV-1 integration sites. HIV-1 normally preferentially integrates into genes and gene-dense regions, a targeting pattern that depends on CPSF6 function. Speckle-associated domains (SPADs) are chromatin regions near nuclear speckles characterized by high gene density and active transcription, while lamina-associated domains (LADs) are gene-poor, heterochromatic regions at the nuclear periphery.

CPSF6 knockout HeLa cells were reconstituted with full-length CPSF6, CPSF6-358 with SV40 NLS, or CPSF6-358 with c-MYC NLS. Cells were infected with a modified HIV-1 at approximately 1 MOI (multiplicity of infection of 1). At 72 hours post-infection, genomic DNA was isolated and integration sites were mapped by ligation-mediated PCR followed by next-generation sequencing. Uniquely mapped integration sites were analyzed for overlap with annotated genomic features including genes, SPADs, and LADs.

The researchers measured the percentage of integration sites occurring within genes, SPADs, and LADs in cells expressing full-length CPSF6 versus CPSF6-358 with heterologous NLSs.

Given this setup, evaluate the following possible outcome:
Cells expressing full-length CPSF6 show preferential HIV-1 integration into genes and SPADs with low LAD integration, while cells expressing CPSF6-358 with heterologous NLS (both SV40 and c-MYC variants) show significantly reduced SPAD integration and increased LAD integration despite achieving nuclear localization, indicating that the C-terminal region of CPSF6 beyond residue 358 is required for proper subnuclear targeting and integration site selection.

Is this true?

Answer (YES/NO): NO